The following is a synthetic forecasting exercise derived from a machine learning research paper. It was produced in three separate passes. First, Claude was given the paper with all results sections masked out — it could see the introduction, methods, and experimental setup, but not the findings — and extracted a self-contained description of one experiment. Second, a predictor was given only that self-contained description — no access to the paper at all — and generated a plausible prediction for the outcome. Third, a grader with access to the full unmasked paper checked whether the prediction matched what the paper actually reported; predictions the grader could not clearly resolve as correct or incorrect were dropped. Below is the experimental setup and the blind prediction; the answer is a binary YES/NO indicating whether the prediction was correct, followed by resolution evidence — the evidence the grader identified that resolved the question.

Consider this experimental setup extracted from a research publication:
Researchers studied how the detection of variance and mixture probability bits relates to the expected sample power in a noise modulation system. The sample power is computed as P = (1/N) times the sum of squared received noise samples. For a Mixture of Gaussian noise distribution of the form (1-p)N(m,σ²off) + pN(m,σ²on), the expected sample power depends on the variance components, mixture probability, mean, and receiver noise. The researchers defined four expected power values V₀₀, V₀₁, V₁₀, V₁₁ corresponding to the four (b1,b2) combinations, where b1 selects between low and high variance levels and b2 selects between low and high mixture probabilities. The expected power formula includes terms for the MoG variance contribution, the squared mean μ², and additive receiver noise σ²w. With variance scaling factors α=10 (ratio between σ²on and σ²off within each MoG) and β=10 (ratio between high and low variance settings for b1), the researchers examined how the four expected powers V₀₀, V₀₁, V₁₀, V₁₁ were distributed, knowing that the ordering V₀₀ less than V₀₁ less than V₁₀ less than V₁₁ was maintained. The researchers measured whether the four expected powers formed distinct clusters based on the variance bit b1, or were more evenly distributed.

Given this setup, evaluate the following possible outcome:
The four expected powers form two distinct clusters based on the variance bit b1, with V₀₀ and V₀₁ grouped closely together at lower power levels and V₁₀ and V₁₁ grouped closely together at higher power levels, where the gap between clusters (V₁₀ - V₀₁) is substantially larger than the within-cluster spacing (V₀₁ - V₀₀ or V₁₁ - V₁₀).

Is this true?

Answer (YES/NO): YES